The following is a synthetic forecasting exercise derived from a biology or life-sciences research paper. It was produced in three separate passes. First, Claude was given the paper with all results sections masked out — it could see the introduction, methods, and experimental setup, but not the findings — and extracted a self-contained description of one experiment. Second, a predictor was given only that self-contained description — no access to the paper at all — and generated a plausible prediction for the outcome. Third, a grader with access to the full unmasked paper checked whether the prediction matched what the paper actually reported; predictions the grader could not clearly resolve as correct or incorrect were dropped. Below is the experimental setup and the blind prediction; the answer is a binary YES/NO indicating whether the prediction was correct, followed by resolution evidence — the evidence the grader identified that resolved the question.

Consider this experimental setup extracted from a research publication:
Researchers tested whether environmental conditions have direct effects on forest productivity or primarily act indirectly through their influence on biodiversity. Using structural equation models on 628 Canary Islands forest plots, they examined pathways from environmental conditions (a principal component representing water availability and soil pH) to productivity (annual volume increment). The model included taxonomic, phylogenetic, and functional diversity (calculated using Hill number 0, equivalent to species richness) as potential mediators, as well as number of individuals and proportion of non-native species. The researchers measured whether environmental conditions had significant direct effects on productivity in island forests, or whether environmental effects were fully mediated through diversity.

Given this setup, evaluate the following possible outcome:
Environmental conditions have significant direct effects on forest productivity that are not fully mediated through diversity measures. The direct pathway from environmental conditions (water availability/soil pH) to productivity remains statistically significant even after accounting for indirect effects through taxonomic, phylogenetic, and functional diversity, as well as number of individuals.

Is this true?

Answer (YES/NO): YES